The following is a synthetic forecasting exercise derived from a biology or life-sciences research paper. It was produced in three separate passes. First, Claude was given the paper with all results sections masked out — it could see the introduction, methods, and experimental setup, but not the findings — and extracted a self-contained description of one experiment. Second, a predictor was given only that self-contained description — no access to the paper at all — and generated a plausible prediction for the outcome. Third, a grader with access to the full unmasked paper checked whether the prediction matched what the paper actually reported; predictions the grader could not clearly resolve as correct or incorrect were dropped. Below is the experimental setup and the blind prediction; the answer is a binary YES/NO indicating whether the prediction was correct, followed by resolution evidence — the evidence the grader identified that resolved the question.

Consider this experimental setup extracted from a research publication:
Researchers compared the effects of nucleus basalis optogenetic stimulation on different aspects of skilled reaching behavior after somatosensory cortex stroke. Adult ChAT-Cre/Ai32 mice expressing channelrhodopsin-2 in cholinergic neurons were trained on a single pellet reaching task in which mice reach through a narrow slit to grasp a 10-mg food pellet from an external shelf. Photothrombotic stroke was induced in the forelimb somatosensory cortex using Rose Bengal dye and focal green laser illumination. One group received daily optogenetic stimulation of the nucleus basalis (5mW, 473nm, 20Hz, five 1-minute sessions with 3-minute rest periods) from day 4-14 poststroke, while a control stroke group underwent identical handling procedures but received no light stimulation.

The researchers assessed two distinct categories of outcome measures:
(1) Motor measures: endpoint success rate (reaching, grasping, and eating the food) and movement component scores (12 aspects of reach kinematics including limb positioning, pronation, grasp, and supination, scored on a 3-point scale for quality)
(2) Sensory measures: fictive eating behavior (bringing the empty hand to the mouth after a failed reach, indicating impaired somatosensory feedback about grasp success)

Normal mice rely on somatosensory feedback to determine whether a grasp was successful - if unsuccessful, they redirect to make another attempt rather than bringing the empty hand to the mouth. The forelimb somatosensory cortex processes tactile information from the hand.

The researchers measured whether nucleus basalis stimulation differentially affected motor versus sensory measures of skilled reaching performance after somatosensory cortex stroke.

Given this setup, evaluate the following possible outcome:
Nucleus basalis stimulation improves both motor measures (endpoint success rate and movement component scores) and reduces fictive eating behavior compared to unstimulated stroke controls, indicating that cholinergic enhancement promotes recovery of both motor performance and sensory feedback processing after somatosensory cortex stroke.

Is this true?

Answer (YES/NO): NO